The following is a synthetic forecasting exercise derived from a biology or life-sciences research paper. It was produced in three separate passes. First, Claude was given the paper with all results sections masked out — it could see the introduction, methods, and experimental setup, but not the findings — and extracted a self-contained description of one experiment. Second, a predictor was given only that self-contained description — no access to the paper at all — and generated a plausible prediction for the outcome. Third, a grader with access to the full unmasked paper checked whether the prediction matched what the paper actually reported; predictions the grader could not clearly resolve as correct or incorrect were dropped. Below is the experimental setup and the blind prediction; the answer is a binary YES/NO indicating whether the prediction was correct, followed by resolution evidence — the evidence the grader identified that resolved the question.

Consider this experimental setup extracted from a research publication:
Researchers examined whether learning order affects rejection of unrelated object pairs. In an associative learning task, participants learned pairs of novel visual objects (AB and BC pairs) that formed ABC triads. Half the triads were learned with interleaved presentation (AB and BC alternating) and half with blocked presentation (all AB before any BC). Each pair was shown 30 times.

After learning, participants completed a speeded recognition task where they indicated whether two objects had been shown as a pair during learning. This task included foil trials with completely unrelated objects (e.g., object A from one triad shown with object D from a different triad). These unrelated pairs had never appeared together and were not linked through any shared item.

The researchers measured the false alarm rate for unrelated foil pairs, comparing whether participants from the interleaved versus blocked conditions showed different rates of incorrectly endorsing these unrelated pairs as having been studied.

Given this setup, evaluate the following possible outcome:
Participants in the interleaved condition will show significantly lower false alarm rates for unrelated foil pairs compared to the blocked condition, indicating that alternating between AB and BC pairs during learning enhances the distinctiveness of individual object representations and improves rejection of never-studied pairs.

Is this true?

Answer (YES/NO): NO